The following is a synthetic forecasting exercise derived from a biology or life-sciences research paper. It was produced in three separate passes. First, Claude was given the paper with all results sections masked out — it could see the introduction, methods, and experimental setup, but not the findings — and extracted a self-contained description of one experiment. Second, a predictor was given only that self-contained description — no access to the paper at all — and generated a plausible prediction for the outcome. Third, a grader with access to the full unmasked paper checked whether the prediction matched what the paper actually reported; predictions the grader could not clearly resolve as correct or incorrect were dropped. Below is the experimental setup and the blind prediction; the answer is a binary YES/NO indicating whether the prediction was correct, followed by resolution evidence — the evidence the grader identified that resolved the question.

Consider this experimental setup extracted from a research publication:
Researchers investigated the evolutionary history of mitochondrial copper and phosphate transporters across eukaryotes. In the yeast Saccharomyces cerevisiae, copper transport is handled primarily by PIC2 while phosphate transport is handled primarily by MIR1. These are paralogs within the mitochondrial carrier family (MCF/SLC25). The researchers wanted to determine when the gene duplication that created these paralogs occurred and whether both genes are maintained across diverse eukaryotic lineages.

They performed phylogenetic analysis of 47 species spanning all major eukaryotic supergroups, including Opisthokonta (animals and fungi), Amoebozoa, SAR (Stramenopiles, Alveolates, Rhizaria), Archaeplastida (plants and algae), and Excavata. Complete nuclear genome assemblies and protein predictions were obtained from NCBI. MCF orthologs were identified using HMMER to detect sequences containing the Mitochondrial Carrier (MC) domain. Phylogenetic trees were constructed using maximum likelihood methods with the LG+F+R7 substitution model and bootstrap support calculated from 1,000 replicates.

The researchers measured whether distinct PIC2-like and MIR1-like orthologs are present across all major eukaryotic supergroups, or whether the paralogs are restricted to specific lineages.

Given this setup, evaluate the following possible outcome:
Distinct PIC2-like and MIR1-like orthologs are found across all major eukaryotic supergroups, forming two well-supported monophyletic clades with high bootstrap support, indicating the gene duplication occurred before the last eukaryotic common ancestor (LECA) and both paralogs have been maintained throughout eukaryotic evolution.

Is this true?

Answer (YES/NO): NO